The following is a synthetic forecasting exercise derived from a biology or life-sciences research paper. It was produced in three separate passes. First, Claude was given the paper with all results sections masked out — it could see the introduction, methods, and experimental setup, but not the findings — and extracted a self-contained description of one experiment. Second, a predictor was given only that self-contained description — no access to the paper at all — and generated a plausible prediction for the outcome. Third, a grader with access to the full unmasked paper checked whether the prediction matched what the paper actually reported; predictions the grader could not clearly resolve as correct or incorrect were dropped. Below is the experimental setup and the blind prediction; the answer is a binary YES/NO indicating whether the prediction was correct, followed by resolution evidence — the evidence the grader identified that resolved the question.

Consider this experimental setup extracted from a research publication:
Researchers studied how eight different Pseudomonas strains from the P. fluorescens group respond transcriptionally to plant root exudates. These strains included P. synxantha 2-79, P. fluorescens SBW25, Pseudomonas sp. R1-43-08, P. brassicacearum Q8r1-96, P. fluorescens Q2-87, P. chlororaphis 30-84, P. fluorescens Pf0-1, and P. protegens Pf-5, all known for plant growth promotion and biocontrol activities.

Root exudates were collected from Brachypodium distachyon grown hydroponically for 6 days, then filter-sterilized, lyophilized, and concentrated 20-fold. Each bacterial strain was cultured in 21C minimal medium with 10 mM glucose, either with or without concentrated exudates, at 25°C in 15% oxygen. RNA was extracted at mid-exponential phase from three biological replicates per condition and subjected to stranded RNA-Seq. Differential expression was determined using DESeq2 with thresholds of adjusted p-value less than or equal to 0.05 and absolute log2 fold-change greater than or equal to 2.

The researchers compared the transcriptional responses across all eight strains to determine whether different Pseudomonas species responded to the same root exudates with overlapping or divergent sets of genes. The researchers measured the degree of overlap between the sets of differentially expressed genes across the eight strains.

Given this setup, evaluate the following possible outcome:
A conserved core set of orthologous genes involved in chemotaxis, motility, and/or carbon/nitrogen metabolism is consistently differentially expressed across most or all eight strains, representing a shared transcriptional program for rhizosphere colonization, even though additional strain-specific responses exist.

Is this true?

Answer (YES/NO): YES